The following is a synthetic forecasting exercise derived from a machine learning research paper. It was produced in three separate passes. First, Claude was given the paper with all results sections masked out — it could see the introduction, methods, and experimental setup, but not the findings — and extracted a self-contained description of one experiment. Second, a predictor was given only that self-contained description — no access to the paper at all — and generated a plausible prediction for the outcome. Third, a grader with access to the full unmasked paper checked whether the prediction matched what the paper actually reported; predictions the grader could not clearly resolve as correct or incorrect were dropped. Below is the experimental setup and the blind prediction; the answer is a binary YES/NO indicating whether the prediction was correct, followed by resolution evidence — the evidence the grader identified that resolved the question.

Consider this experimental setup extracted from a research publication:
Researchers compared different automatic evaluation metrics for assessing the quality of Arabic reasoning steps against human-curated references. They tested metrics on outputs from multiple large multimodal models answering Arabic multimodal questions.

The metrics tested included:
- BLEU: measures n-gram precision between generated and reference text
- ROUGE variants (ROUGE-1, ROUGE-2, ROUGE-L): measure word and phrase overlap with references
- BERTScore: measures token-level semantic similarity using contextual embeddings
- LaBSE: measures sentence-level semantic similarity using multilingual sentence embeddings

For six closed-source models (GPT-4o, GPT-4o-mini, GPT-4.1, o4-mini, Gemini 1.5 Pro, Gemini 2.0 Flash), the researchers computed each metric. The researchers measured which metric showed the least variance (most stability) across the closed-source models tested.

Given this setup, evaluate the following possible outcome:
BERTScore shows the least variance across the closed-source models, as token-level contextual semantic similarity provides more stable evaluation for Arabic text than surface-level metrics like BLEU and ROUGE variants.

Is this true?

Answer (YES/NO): YES